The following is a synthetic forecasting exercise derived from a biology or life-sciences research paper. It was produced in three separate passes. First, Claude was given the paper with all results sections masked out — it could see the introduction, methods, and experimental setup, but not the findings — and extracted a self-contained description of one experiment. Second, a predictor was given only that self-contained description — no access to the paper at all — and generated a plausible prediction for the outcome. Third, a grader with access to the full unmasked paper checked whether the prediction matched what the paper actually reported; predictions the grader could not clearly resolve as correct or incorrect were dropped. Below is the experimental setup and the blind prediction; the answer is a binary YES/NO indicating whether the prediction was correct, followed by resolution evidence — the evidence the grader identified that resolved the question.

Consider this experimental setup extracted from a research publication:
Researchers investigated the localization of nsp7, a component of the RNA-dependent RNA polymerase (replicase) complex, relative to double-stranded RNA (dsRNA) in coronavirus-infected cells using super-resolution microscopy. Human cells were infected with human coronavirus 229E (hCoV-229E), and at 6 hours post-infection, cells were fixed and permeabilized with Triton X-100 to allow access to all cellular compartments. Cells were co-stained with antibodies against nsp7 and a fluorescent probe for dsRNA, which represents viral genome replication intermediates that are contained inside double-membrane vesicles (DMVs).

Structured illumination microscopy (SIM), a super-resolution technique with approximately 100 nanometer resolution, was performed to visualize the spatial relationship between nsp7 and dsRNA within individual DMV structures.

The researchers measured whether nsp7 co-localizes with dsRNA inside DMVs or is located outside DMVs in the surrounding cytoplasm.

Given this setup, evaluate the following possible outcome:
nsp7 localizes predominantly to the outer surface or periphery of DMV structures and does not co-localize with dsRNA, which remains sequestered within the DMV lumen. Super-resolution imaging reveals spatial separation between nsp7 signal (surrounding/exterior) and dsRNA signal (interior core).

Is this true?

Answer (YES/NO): NO